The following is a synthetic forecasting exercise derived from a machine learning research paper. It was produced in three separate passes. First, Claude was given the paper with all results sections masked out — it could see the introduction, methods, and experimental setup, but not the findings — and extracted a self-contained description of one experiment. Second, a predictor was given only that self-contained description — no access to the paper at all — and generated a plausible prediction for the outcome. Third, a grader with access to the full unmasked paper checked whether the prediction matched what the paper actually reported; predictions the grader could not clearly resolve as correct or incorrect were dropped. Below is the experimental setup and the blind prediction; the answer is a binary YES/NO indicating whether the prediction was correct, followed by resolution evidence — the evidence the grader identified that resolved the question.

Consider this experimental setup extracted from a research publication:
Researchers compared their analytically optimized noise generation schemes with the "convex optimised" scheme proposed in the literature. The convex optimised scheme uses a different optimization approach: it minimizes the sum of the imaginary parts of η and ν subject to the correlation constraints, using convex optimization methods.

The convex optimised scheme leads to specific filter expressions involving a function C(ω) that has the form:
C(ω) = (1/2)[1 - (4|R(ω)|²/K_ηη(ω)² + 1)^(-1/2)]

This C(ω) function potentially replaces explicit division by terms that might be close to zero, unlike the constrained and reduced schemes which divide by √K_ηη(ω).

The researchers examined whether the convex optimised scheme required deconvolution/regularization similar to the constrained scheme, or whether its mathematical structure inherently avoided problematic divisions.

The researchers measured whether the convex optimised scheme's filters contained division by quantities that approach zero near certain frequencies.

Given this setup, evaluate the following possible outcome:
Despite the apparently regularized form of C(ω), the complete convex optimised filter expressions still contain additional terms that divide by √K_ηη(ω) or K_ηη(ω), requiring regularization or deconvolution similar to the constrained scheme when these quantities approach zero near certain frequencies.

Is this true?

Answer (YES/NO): NO